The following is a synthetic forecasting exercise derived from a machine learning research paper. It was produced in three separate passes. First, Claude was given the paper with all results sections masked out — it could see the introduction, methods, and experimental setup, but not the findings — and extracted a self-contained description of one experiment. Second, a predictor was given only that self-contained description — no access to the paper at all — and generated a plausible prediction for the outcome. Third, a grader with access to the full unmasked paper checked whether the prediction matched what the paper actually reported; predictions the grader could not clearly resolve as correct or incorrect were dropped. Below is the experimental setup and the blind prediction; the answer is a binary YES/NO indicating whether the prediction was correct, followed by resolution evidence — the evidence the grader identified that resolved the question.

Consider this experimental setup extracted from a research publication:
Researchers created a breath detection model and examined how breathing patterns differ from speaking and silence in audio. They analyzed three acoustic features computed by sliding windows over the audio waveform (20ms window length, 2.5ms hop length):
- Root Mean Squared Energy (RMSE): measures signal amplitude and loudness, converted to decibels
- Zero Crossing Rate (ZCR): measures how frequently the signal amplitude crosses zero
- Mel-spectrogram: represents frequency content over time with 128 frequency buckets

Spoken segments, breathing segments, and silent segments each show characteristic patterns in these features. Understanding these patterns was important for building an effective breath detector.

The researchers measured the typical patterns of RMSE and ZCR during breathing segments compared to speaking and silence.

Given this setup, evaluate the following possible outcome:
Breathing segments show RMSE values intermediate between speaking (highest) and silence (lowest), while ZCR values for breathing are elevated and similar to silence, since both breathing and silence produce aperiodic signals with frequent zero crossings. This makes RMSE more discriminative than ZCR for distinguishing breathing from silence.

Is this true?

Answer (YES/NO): NO